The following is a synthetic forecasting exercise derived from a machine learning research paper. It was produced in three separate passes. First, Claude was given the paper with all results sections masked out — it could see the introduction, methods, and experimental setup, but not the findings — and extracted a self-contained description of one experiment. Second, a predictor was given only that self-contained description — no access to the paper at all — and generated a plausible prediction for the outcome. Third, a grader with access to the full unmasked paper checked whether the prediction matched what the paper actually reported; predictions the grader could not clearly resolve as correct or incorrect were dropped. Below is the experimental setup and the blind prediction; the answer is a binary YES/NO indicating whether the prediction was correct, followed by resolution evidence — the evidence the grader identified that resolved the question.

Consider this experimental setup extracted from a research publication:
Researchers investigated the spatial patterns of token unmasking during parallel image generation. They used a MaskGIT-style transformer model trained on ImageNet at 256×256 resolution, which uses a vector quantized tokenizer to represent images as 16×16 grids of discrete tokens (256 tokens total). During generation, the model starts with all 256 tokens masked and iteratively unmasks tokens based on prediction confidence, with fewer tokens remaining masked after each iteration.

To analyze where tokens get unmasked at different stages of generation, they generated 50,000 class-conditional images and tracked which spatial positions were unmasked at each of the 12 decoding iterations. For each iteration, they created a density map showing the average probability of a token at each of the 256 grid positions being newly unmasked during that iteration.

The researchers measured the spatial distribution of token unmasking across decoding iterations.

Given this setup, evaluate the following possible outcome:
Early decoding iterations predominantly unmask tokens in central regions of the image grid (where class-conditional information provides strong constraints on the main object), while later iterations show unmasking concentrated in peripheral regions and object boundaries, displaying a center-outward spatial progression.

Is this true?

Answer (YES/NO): NO